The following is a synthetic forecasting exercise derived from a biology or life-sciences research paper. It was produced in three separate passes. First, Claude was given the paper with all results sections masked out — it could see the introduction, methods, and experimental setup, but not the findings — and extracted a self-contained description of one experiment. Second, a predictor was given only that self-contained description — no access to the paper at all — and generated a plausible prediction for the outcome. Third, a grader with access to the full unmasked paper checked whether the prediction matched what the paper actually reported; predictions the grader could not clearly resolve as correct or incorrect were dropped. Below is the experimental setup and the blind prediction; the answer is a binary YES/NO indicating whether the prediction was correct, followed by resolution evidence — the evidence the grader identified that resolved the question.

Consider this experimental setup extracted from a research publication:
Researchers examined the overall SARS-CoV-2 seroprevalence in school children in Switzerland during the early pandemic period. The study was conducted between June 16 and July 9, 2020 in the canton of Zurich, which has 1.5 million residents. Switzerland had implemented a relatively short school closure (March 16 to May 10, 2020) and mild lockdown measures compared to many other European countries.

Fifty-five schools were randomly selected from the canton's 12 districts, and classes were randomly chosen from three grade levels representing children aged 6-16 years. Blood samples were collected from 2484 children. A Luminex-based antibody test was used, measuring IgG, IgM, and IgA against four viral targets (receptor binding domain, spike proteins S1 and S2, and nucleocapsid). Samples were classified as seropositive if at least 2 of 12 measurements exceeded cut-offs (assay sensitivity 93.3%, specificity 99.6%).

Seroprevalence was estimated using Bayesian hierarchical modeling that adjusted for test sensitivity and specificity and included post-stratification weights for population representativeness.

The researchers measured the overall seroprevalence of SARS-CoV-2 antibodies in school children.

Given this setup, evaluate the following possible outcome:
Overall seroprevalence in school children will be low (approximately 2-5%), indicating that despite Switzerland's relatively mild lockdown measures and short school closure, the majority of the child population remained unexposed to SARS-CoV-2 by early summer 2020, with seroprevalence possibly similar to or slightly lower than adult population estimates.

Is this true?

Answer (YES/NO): YES